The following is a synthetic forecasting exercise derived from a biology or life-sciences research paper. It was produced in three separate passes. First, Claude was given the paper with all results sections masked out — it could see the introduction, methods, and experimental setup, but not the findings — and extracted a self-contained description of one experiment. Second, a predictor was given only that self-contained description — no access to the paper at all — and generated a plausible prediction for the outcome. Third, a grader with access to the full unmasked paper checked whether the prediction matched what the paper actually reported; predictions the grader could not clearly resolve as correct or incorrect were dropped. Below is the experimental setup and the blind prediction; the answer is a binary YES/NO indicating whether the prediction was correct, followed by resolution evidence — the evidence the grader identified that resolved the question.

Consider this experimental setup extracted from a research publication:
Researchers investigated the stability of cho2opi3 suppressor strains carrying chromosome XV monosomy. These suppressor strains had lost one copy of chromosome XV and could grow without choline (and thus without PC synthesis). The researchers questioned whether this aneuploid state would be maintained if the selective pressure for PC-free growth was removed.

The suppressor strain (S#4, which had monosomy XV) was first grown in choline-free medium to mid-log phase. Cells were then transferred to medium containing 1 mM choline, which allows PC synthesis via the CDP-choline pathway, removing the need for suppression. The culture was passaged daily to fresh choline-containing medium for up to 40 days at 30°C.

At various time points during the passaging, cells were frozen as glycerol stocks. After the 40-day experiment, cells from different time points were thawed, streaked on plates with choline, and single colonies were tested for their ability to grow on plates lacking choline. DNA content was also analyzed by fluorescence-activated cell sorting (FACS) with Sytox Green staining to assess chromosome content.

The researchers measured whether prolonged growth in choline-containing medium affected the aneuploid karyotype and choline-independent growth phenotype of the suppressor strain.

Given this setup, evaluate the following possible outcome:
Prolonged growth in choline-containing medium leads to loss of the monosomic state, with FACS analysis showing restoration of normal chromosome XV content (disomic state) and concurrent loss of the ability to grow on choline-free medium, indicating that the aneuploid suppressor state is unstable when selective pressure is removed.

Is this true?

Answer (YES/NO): YES